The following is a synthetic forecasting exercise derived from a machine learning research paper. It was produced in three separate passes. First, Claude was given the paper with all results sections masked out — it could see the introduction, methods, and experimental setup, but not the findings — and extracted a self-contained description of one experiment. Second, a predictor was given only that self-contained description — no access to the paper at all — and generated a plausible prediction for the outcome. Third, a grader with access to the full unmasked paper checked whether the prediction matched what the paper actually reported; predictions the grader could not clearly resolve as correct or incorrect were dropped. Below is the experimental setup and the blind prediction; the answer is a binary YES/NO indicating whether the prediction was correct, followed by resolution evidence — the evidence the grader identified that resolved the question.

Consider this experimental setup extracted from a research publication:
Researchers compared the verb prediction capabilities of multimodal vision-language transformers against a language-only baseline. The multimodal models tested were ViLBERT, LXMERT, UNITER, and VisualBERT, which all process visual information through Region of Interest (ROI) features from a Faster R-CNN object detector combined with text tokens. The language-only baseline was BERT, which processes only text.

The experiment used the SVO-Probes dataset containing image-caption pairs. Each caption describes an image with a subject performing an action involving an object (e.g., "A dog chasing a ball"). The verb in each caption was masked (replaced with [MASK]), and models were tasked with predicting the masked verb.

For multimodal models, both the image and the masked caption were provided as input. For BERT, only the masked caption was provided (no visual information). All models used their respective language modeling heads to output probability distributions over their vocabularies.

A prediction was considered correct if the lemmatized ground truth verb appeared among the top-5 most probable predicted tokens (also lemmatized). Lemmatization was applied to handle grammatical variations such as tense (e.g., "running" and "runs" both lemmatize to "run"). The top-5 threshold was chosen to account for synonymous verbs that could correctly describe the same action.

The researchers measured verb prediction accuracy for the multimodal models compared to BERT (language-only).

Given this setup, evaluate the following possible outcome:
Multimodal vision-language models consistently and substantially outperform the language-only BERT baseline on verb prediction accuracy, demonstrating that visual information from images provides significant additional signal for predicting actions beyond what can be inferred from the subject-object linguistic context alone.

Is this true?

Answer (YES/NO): NO